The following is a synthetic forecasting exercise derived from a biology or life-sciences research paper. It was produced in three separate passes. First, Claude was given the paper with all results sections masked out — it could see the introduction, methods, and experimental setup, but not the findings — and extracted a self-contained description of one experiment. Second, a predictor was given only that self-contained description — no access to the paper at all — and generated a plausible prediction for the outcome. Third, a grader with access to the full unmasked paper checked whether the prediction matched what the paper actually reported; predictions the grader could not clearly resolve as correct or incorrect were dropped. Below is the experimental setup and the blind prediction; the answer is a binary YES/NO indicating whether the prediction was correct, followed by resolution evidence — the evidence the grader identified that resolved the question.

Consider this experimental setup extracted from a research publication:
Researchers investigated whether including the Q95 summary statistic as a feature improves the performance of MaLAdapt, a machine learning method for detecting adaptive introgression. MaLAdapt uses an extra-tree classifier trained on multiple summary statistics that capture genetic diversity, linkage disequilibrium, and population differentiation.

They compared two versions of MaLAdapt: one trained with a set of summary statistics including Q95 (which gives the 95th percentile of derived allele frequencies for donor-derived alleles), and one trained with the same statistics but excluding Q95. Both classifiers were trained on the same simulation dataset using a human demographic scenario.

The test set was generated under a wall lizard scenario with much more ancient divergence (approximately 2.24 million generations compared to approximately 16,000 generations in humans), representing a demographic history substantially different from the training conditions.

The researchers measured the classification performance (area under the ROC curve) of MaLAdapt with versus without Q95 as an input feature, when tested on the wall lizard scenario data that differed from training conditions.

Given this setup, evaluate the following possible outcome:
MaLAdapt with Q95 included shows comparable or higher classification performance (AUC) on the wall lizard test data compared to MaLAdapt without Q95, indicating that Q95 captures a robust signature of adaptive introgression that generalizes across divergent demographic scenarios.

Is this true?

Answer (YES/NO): YES